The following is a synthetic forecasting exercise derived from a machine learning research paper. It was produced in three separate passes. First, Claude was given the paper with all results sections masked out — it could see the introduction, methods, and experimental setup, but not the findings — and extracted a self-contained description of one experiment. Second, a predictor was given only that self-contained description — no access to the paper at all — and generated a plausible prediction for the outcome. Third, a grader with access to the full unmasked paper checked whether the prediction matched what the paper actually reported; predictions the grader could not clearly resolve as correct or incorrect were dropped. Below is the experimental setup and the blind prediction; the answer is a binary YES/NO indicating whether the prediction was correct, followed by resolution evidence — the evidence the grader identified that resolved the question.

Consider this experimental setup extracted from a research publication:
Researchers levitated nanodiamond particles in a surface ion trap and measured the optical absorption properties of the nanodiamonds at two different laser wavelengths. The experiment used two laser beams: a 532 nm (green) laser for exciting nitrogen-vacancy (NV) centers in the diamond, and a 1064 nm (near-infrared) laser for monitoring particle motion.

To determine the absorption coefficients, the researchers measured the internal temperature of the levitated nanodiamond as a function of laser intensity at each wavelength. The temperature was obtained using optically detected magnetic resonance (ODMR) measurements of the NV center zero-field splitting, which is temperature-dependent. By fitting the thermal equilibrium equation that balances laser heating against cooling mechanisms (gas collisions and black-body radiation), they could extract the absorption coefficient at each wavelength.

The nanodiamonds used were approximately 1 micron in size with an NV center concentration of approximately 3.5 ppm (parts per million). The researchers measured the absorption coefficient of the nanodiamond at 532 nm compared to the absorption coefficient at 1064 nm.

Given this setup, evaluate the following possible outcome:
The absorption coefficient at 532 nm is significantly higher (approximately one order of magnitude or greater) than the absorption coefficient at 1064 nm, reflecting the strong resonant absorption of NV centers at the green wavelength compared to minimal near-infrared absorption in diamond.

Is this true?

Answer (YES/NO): YES